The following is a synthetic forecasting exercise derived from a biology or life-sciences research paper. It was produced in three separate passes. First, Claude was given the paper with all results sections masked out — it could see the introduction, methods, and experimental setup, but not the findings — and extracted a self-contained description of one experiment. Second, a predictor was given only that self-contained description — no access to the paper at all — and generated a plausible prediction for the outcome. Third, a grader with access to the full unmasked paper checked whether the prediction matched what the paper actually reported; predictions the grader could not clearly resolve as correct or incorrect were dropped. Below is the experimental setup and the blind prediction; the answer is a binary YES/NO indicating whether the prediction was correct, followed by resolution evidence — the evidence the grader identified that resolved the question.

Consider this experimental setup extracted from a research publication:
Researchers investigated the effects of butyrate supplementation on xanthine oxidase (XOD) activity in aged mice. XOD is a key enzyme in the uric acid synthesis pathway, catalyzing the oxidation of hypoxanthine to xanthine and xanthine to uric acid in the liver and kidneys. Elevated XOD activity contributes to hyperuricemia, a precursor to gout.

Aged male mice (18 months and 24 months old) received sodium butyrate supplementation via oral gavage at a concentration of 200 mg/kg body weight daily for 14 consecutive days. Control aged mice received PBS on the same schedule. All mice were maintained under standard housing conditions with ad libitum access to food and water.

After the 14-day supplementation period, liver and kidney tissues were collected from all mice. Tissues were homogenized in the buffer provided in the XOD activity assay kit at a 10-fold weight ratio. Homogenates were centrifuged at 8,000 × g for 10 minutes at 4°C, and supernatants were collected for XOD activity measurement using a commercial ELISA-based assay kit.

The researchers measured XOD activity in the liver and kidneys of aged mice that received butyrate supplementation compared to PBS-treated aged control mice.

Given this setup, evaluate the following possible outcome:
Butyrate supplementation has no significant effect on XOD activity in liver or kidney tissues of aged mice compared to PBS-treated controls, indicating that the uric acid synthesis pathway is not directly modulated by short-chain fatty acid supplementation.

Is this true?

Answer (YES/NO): NO